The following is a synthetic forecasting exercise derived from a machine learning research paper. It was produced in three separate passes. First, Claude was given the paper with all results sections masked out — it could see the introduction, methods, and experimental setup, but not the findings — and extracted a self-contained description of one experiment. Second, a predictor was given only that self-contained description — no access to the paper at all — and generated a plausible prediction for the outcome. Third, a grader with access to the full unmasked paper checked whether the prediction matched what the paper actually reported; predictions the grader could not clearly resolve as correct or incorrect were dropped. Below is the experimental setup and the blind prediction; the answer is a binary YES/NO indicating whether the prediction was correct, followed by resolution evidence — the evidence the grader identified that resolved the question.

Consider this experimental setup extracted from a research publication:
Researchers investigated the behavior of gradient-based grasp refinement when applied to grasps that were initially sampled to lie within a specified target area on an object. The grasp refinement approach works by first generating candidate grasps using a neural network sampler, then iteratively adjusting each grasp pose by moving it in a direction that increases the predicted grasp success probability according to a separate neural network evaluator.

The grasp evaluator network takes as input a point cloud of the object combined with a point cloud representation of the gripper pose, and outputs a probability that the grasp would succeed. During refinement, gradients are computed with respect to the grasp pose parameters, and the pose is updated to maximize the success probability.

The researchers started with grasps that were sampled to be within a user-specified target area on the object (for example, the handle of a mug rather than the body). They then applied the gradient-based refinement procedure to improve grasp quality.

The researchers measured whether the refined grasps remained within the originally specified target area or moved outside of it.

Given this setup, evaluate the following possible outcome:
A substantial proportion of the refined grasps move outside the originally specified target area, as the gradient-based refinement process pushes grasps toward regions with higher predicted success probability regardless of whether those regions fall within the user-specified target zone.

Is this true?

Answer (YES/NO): YES